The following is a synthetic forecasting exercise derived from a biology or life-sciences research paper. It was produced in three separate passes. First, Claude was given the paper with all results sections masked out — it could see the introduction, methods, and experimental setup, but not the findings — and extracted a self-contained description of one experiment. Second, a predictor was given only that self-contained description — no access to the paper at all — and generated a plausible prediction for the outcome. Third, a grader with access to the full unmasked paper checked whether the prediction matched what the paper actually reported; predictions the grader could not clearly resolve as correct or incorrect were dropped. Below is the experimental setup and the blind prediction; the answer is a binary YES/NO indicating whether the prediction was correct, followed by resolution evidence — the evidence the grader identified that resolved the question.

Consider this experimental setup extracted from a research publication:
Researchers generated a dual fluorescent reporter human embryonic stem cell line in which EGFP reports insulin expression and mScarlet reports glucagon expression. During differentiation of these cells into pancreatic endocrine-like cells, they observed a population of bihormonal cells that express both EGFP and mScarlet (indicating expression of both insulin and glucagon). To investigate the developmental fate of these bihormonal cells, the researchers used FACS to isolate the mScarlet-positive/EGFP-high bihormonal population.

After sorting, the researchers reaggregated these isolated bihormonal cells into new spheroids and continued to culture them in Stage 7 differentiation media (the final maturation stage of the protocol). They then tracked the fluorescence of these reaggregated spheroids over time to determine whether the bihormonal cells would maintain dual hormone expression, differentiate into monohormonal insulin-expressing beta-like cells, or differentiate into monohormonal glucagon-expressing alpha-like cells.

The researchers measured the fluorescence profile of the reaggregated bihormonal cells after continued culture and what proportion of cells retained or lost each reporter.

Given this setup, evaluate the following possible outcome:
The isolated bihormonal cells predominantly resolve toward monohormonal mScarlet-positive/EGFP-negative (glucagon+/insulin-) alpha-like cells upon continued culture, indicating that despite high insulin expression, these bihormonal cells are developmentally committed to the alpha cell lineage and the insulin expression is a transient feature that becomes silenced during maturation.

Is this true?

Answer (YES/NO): YES